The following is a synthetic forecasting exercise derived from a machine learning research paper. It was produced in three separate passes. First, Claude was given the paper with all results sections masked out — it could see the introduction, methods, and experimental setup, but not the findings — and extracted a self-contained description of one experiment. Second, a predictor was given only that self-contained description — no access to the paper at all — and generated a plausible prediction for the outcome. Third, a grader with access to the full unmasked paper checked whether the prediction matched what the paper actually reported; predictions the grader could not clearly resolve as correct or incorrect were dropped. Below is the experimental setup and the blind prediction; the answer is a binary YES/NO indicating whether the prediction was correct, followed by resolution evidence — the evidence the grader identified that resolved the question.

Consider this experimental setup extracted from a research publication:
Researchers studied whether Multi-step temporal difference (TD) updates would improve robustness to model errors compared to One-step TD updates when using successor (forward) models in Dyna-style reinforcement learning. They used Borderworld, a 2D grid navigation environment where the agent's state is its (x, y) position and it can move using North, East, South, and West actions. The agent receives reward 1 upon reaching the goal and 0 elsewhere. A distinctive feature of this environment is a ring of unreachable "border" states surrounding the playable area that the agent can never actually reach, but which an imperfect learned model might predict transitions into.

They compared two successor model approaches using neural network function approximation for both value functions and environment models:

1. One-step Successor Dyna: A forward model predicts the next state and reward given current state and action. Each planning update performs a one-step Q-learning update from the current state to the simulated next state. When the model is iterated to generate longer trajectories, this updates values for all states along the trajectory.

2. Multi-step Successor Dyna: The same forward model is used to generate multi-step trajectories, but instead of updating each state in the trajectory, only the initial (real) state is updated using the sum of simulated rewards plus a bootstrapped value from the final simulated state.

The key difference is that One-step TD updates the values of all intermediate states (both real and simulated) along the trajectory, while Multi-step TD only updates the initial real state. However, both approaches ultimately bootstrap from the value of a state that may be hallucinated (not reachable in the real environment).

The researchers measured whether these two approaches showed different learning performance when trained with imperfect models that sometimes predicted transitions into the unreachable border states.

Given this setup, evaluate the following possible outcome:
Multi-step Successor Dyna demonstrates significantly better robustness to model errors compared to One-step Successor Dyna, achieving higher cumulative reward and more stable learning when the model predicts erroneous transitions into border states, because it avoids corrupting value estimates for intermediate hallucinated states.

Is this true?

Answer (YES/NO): NO